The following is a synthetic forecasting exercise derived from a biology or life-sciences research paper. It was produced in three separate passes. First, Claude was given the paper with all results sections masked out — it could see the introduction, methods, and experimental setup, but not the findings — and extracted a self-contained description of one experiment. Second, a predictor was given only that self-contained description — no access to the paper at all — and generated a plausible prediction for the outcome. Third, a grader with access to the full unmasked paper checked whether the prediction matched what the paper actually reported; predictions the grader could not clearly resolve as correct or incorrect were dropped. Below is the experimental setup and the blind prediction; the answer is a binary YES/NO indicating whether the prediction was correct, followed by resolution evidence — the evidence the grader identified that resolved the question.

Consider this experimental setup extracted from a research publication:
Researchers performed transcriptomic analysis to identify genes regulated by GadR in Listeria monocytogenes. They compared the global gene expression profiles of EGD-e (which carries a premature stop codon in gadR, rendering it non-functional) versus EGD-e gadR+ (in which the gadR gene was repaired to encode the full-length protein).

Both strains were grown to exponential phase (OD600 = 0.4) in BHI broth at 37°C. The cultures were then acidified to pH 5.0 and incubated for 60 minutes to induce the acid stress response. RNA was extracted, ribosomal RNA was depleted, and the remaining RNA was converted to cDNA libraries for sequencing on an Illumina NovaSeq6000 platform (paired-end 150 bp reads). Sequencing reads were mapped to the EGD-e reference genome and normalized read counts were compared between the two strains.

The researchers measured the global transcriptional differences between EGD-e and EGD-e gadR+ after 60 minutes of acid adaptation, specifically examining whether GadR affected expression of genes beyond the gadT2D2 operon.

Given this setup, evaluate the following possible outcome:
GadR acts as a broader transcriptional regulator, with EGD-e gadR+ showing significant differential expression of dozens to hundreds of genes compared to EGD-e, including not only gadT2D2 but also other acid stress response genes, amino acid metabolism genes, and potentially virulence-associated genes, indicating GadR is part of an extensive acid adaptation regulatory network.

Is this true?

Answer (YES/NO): NO